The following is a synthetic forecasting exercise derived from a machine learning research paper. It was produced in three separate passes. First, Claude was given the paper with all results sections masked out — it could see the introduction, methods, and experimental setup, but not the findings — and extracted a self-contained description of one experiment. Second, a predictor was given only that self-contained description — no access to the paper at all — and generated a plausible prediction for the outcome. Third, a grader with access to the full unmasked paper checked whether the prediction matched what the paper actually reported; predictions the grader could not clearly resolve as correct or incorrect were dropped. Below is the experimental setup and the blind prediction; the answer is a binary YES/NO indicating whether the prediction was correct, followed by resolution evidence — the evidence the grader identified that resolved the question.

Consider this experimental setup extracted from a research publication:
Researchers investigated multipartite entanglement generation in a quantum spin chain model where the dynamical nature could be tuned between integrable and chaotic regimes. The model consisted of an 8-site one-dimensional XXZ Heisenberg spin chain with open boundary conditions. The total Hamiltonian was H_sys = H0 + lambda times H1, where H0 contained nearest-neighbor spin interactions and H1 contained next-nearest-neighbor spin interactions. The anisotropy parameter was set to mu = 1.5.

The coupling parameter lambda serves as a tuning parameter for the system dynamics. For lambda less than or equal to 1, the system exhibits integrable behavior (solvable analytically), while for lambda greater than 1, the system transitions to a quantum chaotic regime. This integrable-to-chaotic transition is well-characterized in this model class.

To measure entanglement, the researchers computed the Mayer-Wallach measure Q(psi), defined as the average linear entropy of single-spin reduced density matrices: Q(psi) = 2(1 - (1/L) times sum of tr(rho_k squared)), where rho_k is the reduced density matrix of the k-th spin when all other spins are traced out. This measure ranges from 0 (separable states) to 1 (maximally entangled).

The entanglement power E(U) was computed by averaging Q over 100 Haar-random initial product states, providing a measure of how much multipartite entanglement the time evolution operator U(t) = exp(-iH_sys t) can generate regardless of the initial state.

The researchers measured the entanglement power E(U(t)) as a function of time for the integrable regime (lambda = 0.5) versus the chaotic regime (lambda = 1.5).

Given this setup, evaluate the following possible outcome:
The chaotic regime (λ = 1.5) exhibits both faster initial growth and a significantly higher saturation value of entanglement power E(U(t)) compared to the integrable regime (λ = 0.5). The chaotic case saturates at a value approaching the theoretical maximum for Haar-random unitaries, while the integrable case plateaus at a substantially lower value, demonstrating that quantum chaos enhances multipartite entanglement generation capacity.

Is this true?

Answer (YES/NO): NO